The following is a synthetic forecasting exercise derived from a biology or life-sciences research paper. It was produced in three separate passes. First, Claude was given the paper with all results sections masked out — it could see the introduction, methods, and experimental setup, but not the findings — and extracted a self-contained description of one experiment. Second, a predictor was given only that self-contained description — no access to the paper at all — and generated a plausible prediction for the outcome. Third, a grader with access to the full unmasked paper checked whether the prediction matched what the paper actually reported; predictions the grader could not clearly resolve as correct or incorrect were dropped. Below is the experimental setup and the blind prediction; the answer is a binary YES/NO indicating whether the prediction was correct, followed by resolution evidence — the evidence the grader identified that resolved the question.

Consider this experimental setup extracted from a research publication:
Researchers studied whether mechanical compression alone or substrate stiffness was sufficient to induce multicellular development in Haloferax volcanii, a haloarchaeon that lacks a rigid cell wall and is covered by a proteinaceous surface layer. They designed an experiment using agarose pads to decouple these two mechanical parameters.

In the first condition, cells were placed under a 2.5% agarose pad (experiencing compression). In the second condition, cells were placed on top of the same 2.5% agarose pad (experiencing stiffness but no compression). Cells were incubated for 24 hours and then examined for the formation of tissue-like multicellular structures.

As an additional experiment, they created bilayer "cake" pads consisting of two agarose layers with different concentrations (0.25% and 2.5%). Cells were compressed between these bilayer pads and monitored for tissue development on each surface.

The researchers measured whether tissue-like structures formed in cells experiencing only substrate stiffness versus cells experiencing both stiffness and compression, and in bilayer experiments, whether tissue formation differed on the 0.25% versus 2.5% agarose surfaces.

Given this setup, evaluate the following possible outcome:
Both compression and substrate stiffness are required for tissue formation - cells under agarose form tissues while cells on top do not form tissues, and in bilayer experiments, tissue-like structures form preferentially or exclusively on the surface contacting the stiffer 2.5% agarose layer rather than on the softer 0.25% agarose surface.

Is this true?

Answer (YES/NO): YES